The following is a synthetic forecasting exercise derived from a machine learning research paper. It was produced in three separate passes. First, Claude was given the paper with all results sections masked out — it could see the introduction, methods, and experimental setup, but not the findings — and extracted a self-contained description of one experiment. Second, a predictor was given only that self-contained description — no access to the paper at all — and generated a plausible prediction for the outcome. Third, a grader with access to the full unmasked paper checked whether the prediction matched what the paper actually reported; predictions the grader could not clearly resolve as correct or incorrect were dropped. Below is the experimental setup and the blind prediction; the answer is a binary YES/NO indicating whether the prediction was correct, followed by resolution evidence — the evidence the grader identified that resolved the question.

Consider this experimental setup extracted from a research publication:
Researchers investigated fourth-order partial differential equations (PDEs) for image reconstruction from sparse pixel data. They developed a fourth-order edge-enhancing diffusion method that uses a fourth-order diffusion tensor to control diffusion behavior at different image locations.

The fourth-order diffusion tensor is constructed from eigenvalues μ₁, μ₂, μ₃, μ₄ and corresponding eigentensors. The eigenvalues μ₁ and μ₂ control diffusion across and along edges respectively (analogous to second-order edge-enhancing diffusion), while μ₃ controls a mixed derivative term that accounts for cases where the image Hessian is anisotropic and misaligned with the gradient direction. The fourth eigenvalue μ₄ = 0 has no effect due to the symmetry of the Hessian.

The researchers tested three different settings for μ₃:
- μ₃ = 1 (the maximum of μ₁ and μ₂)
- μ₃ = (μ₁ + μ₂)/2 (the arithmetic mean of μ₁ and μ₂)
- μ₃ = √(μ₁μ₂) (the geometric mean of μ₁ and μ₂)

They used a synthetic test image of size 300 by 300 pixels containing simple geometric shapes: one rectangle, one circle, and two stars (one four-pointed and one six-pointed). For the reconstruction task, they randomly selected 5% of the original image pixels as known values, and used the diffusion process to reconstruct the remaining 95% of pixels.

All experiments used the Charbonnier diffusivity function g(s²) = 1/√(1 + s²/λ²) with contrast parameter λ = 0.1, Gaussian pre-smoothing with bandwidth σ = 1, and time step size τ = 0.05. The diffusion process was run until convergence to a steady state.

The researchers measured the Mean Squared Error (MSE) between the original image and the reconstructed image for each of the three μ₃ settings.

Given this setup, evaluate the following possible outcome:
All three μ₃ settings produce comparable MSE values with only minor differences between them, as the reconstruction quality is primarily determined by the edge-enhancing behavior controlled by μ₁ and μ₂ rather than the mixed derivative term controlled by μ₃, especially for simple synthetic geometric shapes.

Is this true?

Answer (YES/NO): NO